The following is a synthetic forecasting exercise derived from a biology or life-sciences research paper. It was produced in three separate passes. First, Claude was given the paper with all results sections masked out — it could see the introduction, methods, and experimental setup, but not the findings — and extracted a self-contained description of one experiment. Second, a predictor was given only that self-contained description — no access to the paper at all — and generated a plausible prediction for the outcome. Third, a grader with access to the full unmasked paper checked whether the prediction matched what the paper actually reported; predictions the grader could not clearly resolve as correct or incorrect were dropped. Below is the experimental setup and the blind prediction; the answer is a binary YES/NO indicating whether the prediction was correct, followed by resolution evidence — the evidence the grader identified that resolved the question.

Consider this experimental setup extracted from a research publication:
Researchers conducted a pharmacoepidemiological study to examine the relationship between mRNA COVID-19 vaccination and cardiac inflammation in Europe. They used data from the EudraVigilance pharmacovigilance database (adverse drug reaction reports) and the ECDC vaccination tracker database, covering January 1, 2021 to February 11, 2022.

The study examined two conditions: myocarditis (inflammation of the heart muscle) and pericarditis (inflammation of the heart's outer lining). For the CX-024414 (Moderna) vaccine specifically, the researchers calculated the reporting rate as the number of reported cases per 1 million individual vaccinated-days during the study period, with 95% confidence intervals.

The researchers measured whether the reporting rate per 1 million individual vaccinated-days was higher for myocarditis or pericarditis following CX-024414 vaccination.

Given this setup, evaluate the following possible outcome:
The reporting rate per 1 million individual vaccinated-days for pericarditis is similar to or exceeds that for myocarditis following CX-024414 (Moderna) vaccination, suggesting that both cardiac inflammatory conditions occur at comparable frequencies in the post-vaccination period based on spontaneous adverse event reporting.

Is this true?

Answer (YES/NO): NO